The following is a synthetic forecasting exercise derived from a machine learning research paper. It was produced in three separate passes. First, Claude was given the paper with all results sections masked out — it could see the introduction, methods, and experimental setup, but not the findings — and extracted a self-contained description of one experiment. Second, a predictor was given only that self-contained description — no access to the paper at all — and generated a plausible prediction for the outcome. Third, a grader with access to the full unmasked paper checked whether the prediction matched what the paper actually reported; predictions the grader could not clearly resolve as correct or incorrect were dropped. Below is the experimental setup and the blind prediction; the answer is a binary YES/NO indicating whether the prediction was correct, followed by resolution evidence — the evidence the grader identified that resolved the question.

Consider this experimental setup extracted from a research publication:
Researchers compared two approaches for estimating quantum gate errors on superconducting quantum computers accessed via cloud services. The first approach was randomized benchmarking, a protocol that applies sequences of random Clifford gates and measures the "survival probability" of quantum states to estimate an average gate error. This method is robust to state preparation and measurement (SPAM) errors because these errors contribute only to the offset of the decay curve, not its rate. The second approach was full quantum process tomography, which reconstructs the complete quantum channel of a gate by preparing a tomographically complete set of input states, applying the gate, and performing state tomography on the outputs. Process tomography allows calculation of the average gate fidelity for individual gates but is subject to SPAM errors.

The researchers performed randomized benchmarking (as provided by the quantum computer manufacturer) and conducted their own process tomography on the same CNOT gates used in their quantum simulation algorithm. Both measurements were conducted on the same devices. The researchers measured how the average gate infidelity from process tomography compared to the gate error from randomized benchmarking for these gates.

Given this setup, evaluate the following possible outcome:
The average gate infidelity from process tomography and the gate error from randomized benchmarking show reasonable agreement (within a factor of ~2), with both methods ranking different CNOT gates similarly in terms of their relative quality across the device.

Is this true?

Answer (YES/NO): NO